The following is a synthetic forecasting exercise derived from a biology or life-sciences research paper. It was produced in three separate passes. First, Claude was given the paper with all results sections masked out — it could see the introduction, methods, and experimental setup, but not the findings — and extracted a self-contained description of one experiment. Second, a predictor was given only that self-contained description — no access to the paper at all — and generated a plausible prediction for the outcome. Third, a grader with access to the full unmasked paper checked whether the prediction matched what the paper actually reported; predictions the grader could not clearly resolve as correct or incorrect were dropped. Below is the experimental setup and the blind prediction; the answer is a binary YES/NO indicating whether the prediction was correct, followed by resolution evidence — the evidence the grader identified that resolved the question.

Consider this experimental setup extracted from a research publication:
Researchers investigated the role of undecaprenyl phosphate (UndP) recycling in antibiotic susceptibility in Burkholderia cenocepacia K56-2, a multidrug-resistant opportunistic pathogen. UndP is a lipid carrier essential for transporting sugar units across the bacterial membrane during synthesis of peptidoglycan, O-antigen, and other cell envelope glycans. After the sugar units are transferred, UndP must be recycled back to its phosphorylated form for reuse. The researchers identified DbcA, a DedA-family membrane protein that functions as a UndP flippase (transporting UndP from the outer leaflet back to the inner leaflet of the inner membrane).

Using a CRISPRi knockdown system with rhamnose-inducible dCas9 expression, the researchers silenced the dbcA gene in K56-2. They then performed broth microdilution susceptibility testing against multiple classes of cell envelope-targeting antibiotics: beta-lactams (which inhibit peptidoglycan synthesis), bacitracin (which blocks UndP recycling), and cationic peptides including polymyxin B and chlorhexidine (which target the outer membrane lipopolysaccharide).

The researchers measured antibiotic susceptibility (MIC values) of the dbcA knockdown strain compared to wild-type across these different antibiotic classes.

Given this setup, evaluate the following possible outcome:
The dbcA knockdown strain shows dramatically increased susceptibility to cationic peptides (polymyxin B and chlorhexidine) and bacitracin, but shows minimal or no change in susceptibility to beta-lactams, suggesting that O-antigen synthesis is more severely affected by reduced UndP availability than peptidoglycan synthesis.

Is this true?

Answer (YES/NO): NO